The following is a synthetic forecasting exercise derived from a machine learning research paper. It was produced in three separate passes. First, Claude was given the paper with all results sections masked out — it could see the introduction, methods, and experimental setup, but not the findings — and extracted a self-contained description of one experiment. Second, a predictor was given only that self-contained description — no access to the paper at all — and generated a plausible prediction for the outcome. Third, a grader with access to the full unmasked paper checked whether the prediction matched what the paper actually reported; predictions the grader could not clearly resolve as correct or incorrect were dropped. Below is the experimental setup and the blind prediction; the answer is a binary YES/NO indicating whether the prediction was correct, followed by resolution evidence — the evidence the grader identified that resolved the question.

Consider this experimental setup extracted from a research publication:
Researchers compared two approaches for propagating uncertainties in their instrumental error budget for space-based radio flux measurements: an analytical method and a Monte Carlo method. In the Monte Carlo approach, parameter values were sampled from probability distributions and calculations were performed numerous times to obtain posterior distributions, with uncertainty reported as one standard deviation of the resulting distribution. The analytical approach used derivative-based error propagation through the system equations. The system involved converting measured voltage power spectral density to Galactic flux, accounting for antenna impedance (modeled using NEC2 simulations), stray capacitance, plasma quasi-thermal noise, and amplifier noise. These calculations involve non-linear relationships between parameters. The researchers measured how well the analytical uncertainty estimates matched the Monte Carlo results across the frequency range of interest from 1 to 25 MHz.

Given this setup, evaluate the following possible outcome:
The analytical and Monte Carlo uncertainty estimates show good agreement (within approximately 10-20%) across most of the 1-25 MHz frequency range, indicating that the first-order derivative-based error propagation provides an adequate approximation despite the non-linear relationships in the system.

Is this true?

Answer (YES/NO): NO